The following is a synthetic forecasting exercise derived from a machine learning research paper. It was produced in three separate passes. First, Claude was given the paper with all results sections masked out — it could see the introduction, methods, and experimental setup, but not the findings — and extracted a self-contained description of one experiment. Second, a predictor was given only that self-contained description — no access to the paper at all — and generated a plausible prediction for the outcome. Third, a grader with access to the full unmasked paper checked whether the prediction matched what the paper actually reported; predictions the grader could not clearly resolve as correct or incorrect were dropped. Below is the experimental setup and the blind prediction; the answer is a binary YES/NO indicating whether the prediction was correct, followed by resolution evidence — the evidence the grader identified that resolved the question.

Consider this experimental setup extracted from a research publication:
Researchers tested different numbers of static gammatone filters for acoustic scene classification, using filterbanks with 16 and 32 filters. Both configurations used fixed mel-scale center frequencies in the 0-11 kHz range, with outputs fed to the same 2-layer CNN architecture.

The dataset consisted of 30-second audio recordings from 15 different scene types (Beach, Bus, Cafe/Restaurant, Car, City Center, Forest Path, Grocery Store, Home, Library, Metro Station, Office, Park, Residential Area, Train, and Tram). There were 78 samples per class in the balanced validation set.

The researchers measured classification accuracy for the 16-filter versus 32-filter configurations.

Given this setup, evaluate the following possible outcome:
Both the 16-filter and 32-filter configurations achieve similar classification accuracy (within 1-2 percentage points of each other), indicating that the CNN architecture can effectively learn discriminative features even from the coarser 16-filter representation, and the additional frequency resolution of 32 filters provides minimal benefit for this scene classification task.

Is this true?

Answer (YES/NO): NO